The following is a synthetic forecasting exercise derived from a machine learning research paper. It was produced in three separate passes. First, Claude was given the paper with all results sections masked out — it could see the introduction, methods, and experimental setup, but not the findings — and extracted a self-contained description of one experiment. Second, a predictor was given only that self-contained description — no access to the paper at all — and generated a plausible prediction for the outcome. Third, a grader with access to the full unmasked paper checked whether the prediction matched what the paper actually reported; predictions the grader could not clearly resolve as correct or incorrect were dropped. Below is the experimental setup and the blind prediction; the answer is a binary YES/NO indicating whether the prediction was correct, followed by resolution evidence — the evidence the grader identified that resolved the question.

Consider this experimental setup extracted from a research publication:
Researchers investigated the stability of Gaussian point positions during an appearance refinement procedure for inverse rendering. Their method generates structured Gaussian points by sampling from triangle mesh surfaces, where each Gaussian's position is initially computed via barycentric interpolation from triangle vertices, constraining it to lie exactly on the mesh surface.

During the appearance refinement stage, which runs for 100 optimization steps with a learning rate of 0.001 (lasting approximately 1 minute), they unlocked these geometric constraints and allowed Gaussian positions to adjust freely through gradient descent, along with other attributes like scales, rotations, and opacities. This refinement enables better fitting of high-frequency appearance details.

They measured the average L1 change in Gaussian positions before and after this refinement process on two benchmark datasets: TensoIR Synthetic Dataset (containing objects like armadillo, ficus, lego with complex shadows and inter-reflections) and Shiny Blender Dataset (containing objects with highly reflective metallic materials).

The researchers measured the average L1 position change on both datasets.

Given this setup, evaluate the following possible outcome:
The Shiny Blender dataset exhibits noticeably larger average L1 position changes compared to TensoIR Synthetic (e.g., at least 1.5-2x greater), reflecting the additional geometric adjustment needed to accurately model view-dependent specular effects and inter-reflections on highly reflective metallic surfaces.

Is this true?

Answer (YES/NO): NO